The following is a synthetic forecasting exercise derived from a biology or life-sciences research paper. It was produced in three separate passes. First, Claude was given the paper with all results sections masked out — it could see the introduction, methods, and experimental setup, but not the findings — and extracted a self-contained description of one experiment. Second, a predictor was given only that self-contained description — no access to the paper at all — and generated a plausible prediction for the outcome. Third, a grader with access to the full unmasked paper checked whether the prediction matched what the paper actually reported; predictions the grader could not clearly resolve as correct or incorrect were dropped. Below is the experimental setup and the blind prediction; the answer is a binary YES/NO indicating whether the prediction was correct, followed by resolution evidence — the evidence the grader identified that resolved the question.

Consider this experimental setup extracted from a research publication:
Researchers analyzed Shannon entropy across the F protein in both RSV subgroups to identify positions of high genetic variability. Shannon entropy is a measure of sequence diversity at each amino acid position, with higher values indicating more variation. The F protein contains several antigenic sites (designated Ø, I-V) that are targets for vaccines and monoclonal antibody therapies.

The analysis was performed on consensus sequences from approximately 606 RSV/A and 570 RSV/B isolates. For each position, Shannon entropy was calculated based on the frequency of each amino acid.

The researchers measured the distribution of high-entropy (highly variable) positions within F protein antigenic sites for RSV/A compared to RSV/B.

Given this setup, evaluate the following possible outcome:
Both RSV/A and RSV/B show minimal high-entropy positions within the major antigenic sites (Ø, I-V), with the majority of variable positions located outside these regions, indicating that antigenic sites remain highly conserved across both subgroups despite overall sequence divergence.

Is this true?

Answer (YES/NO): NO